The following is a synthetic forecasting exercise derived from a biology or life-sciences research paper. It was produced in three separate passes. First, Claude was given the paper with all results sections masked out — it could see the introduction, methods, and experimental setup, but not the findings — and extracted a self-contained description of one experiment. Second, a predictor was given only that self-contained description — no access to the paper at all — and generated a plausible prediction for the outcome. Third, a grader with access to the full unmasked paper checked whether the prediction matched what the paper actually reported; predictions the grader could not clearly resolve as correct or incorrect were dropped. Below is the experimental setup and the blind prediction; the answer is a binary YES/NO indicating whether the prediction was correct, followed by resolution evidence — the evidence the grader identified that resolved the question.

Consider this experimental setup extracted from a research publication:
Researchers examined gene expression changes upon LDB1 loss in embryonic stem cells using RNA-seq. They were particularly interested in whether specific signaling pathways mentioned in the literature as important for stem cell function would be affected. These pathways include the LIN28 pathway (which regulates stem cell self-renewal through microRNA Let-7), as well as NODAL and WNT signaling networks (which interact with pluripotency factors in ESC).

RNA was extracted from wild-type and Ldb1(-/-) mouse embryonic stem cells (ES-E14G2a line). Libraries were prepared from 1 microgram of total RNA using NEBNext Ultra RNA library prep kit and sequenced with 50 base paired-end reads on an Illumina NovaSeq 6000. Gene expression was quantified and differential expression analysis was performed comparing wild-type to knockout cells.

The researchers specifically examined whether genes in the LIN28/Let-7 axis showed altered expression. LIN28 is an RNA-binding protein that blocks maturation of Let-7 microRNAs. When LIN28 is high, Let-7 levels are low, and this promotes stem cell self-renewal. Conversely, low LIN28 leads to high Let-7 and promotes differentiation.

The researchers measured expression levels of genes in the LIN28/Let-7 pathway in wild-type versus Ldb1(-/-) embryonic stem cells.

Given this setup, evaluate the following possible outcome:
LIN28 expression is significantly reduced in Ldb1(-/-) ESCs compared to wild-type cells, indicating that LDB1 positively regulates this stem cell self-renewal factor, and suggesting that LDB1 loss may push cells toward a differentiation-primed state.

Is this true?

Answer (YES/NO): NO